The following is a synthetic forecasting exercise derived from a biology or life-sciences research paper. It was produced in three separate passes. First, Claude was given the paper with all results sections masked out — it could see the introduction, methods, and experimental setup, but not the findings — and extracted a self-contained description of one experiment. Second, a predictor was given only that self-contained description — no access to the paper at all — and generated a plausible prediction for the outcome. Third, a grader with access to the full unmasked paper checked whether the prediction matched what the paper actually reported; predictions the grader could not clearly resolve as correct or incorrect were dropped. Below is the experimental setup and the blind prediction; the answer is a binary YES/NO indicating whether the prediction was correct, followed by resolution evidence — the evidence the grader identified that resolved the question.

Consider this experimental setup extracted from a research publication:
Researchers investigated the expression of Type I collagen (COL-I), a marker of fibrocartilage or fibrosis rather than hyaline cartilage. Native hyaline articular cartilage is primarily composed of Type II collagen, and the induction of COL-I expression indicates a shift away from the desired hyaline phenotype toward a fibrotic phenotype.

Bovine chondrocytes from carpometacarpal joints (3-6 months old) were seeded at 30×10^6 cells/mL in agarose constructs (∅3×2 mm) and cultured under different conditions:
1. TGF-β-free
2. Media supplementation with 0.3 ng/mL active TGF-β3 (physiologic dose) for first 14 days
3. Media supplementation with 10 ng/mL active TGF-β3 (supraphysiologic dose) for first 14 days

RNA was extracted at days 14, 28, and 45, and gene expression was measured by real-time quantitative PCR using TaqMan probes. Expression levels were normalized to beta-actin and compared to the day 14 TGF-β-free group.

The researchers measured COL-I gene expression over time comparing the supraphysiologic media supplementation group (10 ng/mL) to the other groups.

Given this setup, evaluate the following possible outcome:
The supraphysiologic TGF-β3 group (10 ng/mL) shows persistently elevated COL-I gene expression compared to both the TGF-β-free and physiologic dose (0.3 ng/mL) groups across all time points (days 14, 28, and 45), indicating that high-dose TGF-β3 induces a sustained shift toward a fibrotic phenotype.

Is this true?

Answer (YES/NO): NO